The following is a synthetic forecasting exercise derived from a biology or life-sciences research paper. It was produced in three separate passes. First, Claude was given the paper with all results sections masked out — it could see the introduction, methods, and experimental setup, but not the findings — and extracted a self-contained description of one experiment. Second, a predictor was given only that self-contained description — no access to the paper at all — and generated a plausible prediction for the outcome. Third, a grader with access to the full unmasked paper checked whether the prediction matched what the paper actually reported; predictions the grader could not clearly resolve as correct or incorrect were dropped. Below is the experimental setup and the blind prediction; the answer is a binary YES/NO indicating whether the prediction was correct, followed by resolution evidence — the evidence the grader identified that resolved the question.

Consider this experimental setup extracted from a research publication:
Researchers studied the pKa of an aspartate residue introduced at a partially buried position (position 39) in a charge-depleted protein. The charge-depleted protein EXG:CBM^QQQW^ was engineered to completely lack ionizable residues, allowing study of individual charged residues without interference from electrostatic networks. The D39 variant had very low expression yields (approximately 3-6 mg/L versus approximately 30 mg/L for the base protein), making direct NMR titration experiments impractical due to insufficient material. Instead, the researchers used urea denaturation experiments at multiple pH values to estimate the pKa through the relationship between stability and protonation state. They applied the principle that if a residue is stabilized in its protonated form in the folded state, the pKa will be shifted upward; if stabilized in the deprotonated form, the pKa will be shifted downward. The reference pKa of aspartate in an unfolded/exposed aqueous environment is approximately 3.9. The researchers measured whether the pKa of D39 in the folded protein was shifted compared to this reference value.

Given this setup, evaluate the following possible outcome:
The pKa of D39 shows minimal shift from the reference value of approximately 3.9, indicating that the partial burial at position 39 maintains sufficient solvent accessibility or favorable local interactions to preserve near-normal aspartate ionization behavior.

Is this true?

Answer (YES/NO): NO